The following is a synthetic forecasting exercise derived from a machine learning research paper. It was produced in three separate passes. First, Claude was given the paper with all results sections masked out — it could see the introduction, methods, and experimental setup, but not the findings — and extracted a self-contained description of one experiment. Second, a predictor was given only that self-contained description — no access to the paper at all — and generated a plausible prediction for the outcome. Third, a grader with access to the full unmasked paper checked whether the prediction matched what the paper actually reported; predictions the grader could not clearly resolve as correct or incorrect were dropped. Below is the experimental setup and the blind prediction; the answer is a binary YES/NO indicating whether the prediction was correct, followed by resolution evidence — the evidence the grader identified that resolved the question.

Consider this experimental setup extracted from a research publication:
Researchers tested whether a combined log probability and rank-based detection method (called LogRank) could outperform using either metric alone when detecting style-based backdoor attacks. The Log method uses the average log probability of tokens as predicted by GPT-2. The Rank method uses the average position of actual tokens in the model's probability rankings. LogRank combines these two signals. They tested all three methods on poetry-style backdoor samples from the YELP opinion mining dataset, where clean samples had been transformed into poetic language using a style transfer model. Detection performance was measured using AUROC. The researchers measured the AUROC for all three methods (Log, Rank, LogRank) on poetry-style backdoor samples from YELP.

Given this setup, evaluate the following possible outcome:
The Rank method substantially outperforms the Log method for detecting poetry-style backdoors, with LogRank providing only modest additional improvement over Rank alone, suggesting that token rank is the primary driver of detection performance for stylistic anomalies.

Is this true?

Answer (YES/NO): NO